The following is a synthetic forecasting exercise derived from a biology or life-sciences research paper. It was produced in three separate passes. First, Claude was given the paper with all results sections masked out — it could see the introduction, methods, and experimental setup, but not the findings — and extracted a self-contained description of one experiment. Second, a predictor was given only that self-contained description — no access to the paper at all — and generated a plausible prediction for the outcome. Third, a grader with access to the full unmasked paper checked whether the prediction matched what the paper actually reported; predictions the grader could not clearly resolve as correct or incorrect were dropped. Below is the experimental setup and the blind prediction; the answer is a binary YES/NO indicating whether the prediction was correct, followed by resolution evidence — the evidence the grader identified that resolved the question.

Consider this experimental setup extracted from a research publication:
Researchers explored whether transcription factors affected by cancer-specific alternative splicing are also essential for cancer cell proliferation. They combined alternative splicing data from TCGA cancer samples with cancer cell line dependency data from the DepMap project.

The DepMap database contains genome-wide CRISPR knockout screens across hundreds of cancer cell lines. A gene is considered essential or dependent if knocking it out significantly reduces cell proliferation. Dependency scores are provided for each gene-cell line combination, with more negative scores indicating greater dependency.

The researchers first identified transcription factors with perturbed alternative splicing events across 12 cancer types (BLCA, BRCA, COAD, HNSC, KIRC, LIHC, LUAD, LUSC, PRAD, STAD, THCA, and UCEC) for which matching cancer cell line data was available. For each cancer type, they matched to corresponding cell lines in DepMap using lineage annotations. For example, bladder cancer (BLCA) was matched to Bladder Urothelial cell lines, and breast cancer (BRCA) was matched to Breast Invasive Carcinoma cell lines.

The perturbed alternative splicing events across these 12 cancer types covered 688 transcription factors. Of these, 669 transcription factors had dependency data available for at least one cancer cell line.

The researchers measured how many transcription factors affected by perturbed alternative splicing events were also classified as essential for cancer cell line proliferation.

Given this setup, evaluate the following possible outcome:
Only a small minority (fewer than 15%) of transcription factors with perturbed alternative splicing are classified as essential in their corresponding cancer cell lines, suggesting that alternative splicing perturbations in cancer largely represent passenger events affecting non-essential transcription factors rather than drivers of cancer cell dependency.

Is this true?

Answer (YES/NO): NO